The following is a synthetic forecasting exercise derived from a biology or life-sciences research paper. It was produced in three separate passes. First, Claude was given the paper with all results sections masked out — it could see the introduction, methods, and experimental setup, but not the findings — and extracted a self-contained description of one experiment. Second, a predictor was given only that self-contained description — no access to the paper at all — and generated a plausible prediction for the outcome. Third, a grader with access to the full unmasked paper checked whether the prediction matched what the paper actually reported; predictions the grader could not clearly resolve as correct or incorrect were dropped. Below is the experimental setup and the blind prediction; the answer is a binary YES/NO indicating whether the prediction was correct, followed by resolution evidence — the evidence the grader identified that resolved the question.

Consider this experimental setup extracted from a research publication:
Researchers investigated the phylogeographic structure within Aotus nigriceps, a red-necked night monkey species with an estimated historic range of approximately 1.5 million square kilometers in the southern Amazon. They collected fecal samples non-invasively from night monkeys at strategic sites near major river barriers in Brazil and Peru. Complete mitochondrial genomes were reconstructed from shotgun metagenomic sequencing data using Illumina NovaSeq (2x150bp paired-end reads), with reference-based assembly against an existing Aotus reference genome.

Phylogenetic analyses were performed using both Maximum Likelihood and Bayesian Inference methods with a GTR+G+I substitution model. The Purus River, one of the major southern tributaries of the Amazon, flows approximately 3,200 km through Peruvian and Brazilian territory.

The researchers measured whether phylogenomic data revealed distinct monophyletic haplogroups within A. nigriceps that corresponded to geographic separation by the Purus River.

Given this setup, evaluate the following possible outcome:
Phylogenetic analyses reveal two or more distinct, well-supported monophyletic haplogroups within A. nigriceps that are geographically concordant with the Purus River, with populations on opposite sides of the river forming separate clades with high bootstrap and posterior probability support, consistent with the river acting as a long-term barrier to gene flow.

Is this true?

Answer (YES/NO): NO